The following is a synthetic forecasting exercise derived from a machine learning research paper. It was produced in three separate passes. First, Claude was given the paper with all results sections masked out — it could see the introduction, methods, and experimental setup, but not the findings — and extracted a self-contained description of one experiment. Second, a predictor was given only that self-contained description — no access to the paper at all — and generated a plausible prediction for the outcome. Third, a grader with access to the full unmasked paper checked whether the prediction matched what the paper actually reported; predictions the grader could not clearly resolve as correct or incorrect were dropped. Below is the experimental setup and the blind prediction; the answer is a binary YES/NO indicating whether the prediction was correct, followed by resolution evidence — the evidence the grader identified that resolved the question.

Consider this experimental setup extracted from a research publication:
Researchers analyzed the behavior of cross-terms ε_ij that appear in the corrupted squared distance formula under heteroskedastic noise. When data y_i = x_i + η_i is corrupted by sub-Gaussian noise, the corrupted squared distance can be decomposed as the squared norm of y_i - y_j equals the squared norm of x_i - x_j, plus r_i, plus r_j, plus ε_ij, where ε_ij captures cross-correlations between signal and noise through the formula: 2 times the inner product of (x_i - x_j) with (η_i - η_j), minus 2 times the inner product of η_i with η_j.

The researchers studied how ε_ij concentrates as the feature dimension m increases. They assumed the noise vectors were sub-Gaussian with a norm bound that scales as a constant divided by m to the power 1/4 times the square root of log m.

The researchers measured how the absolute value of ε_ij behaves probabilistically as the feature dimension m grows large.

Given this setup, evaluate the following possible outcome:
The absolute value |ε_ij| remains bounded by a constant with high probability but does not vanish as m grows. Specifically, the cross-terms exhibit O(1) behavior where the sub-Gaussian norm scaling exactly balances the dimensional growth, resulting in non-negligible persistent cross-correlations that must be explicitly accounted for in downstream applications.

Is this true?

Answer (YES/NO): NO